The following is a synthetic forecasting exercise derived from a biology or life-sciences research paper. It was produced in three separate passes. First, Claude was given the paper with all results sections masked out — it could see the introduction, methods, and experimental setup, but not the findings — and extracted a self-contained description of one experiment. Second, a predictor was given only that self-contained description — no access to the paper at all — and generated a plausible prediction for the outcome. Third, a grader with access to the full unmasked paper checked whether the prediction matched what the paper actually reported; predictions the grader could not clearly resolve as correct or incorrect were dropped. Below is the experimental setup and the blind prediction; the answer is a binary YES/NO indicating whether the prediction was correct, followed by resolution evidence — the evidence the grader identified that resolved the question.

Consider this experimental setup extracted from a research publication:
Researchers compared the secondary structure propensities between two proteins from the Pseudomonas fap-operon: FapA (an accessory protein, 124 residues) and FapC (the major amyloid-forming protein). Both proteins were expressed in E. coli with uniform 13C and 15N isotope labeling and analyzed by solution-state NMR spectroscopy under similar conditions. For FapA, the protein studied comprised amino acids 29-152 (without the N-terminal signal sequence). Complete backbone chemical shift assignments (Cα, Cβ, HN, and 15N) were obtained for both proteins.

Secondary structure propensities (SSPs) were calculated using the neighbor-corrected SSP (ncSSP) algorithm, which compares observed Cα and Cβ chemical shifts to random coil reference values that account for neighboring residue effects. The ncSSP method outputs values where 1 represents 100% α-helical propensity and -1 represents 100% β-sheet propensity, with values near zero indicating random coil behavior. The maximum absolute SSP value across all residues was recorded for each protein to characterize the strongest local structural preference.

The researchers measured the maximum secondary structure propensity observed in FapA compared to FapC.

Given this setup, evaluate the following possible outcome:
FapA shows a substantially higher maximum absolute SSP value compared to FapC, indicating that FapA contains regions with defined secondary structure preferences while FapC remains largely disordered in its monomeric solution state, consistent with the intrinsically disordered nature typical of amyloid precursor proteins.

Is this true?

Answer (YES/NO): NO